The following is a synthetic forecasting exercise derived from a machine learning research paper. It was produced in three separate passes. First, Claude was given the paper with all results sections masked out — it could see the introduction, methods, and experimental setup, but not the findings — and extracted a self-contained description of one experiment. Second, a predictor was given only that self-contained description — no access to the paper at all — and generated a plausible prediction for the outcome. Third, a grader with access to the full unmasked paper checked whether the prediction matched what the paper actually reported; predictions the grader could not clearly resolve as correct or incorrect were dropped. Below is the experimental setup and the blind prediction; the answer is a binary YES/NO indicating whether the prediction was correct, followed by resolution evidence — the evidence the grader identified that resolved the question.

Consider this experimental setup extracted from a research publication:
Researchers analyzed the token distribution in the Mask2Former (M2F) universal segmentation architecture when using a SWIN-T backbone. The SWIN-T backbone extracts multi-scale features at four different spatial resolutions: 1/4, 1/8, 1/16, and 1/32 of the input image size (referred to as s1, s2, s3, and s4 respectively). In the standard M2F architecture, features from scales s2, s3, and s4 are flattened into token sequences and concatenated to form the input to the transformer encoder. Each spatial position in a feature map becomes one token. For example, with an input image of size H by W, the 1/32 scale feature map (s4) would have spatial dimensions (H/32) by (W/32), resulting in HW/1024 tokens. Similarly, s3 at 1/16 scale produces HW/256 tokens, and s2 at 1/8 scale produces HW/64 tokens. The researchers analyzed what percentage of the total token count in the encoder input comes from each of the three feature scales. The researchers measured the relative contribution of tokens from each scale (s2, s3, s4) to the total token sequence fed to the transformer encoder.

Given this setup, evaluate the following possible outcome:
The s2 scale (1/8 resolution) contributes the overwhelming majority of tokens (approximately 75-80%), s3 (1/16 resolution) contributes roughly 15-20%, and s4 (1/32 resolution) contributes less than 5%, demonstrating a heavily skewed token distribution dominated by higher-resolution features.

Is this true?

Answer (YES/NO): YES